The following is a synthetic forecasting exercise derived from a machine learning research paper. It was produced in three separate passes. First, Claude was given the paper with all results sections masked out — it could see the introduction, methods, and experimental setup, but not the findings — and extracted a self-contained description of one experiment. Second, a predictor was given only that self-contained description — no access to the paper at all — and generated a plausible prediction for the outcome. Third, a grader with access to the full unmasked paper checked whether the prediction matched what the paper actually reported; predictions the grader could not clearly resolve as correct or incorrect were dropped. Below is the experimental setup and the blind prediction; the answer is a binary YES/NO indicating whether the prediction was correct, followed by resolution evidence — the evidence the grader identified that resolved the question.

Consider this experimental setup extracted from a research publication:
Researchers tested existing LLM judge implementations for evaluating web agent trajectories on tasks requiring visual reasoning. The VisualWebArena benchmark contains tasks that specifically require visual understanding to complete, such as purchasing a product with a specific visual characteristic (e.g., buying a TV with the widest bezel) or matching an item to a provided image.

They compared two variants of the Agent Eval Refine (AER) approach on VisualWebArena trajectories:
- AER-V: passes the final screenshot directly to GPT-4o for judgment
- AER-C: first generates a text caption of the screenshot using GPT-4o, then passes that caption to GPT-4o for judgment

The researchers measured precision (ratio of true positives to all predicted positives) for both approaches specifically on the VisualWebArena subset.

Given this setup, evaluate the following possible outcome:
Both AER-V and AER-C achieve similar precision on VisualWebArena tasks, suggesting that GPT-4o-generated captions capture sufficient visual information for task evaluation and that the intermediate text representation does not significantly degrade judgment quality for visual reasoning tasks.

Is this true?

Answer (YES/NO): NO